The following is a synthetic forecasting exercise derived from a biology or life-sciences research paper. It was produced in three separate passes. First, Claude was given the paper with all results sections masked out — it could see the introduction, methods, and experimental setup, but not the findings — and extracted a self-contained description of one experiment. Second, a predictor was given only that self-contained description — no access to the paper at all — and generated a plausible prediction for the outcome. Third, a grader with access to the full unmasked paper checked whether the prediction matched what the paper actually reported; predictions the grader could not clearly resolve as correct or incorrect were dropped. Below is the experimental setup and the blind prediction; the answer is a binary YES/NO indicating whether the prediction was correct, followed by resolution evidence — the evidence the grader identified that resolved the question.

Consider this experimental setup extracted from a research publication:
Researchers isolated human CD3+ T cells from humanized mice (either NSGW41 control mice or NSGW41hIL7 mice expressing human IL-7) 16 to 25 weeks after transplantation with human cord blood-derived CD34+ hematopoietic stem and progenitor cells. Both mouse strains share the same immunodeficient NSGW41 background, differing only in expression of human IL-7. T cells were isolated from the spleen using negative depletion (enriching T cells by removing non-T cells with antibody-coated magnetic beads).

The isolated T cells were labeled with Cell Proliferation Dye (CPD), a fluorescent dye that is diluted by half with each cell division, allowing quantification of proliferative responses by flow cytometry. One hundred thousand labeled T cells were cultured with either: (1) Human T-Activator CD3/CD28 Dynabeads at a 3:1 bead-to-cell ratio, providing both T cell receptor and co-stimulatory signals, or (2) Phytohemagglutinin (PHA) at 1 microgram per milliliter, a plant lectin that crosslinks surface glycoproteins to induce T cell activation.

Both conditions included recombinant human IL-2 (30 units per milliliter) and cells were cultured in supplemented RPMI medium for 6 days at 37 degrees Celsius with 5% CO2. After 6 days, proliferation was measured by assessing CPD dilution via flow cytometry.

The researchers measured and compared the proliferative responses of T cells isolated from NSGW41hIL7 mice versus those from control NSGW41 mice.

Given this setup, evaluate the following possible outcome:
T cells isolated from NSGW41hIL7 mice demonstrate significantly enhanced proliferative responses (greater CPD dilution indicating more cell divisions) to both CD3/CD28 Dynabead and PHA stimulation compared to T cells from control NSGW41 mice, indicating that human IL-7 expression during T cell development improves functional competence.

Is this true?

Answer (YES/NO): YES